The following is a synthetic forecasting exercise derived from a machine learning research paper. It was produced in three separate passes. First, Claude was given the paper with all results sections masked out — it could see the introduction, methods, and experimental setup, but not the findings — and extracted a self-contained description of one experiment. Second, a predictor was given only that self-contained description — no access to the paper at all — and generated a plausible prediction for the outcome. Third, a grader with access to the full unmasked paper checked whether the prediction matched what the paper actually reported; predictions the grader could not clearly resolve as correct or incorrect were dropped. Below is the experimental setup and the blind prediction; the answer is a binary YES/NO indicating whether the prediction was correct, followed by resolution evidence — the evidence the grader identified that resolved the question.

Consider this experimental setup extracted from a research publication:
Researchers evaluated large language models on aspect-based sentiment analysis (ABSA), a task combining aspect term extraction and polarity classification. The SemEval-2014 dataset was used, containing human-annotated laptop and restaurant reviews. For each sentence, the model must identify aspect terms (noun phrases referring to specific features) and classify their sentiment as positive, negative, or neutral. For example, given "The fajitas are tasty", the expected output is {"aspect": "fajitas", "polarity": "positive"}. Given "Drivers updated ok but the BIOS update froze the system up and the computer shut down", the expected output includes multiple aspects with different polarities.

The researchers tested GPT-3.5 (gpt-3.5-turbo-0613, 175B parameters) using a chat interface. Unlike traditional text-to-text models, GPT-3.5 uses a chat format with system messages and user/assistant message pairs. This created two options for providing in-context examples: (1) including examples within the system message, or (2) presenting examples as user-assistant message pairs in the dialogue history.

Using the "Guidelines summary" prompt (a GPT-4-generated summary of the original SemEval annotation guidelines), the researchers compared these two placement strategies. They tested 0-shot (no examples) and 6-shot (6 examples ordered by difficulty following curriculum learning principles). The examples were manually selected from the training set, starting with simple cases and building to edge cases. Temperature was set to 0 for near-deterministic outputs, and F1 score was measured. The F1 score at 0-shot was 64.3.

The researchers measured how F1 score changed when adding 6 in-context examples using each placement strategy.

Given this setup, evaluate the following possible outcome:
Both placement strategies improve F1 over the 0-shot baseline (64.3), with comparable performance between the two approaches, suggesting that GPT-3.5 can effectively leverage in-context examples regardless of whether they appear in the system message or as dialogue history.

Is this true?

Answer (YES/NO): NO